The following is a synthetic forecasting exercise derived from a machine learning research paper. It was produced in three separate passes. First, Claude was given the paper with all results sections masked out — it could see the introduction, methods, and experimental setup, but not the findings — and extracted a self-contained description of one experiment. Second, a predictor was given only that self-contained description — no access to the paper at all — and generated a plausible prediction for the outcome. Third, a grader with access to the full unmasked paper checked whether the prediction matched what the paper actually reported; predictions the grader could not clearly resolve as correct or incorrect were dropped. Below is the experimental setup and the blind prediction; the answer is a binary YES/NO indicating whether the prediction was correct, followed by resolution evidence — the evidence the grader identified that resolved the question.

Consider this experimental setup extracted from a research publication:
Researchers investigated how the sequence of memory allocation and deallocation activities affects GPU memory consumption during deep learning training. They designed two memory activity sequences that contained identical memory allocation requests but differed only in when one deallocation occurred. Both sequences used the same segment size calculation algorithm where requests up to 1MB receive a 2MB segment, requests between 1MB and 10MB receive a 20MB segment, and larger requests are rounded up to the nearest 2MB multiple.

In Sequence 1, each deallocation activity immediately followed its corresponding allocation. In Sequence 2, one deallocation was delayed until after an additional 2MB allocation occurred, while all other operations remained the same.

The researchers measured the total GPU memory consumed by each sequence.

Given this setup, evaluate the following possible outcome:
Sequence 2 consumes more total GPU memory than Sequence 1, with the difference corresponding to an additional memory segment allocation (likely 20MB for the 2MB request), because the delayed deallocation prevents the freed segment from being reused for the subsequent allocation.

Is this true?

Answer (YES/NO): NO